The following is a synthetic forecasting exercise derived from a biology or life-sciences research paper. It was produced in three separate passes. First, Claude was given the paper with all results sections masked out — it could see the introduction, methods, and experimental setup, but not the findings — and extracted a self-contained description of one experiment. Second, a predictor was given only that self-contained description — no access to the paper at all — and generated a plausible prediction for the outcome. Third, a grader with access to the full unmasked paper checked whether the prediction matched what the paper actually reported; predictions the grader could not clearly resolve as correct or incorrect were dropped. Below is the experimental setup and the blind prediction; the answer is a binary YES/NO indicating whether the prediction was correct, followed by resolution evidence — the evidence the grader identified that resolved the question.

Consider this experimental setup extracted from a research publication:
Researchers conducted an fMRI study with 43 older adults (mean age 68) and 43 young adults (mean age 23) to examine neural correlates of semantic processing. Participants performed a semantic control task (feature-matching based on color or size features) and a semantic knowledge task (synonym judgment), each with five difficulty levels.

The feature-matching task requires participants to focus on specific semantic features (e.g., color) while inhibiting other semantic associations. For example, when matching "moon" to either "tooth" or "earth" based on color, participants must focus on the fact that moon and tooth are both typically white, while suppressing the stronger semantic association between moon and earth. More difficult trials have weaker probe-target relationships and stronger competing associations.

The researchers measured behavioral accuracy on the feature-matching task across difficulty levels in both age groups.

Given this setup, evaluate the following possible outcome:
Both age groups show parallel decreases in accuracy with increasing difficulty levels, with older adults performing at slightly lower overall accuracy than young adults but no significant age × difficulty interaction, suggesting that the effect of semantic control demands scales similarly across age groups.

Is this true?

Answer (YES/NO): NO